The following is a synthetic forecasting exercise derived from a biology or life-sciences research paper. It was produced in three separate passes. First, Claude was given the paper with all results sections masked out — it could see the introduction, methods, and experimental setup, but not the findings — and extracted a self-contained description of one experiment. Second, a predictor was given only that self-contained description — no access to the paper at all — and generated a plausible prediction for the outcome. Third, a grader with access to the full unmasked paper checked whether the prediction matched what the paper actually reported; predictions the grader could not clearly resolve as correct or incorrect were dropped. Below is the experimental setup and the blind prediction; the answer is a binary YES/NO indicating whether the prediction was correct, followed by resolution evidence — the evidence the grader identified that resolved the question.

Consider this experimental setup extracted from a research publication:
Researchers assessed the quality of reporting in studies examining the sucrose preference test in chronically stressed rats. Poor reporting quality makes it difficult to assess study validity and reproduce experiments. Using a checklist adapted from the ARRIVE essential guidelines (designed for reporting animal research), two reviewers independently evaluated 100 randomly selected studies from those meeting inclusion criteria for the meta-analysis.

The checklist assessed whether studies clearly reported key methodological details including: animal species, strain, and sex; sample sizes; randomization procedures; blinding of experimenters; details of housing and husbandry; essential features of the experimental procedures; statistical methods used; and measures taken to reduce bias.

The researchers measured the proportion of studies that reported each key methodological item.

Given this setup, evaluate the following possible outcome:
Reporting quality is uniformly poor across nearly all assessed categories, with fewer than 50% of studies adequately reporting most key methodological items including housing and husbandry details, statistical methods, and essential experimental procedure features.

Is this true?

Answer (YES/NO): NO